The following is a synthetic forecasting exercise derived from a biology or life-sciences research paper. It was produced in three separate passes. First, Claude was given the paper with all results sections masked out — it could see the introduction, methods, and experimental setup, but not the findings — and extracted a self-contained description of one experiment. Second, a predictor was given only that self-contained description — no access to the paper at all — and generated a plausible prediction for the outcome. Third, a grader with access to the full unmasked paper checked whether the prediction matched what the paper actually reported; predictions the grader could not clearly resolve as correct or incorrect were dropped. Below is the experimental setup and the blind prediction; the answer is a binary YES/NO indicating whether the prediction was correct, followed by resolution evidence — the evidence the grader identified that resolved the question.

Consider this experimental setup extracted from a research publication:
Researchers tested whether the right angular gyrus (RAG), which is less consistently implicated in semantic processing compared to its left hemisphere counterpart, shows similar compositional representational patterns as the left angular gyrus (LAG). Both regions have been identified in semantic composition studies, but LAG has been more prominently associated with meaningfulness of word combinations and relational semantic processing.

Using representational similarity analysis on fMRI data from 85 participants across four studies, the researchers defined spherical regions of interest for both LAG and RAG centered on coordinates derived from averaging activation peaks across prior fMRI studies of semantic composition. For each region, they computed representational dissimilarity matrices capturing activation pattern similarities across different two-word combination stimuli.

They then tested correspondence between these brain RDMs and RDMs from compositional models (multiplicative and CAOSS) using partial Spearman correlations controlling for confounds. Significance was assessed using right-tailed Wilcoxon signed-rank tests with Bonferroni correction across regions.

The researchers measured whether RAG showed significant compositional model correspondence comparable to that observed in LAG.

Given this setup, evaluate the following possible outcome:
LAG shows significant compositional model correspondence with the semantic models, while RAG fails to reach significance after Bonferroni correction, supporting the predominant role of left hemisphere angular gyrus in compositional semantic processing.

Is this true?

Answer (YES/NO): NO